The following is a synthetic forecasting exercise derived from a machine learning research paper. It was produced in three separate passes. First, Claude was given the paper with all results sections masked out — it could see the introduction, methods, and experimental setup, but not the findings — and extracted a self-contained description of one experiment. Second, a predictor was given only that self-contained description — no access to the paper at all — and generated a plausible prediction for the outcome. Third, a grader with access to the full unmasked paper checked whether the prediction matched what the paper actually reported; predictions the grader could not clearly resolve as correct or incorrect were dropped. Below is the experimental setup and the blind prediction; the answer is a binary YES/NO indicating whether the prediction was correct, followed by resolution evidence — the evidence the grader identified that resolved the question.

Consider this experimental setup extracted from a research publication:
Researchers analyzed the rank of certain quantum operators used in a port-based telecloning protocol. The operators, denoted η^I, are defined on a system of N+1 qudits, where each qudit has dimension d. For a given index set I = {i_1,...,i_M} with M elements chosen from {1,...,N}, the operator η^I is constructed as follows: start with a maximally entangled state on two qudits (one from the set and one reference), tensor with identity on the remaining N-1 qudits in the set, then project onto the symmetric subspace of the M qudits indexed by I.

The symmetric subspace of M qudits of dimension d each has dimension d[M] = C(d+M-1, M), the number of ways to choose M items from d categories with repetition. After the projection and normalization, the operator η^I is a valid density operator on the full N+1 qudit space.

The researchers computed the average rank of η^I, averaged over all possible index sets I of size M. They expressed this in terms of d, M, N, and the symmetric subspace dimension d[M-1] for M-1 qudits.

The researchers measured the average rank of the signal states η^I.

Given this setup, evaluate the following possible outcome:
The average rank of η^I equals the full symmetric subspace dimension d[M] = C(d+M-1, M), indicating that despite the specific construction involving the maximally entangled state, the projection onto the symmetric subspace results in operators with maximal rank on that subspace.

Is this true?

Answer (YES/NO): NO